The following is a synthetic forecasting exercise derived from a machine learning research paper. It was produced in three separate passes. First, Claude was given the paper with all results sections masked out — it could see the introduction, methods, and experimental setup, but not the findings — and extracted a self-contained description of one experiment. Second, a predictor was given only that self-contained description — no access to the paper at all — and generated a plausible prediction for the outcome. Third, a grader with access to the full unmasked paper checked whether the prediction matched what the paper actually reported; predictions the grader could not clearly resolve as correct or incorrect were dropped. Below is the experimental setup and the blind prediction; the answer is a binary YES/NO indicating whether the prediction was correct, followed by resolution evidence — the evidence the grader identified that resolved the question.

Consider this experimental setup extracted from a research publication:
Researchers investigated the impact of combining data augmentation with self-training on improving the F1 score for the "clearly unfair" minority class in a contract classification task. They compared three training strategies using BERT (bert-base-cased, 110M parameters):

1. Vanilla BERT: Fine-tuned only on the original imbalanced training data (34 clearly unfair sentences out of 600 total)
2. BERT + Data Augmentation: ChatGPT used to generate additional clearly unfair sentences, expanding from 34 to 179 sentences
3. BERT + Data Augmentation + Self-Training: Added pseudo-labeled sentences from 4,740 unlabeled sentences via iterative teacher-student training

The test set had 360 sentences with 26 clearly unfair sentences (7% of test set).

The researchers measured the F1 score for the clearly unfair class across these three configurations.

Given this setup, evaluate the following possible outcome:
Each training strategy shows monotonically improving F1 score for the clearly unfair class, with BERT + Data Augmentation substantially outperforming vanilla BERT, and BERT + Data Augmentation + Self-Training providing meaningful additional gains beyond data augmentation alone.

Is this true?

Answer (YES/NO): YES